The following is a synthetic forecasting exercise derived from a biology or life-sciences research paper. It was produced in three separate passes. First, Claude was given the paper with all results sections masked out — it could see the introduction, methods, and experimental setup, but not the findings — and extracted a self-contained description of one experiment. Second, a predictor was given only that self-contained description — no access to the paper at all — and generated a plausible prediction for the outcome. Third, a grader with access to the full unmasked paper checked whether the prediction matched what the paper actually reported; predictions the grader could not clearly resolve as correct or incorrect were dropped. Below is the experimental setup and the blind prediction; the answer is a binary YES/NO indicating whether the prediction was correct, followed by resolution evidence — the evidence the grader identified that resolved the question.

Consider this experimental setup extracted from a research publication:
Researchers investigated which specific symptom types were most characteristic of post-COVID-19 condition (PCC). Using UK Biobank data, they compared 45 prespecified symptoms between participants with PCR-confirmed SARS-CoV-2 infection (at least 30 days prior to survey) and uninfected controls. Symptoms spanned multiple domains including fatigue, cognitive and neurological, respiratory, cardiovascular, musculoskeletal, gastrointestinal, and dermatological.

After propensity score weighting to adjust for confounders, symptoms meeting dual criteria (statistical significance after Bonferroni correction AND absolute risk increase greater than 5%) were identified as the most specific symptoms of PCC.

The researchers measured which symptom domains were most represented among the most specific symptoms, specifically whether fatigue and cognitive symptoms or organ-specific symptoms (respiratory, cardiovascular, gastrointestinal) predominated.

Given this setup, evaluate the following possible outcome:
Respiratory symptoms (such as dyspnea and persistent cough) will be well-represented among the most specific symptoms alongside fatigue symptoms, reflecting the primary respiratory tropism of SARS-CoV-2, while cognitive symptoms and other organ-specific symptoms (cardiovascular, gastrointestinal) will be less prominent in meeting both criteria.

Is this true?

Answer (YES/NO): NO